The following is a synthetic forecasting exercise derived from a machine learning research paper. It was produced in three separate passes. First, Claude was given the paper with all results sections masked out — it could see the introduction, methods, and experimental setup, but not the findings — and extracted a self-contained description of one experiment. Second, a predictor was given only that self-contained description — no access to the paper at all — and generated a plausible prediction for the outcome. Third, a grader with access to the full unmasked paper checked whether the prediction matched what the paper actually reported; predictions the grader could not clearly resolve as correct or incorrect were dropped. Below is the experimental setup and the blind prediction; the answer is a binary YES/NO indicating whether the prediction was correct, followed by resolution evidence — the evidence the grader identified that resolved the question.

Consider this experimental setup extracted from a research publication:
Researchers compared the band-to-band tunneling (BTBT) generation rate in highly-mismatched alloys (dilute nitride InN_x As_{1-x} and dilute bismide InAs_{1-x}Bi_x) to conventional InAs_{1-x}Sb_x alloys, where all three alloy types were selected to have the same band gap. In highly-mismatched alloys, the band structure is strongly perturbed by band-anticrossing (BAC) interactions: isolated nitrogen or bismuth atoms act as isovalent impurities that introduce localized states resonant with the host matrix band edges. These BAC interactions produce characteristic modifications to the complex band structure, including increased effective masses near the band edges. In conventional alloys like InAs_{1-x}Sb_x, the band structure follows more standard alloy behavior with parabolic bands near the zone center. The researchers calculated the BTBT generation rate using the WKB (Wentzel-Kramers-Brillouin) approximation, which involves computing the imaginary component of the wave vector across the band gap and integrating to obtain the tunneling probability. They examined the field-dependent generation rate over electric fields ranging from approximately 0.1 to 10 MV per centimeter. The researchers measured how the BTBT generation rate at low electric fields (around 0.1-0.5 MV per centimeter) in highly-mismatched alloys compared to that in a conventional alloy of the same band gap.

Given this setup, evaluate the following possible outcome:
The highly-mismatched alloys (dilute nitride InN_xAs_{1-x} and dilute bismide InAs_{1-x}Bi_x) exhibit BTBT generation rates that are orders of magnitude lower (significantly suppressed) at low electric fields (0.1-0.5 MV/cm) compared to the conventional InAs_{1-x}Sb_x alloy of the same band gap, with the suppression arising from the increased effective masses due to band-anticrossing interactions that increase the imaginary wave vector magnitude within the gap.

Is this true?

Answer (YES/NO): NO